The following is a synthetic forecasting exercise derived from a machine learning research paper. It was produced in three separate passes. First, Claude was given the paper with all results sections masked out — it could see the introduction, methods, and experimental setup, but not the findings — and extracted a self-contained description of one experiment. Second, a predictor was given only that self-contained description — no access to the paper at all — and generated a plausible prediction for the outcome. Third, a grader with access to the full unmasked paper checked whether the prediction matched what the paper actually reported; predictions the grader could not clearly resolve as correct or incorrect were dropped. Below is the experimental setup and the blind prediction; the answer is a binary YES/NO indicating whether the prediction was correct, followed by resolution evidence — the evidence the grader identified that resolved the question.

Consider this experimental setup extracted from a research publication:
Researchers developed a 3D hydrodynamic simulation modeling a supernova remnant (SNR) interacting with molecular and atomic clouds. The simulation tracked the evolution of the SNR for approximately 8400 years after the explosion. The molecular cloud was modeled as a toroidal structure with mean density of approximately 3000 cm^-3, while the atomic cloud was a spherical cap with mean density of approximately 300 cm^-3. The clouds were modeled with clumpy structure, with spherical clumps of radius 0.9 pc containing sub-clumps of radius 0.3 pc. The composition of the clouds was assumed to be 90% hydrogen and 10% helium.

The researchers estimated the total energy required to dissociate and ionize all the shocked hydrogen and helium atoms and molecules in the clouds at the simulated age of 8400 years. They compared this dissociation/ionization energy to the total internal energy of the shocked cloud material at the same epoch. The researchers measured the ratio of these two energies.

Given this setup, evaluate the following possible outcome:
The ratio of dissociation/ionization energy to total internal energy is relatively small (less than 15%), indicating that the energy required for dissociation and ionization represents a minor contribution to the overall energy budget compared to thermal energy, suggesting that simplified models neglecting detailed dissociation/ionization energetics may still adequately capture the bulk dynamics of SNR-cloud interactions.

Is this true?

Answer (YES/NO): YES